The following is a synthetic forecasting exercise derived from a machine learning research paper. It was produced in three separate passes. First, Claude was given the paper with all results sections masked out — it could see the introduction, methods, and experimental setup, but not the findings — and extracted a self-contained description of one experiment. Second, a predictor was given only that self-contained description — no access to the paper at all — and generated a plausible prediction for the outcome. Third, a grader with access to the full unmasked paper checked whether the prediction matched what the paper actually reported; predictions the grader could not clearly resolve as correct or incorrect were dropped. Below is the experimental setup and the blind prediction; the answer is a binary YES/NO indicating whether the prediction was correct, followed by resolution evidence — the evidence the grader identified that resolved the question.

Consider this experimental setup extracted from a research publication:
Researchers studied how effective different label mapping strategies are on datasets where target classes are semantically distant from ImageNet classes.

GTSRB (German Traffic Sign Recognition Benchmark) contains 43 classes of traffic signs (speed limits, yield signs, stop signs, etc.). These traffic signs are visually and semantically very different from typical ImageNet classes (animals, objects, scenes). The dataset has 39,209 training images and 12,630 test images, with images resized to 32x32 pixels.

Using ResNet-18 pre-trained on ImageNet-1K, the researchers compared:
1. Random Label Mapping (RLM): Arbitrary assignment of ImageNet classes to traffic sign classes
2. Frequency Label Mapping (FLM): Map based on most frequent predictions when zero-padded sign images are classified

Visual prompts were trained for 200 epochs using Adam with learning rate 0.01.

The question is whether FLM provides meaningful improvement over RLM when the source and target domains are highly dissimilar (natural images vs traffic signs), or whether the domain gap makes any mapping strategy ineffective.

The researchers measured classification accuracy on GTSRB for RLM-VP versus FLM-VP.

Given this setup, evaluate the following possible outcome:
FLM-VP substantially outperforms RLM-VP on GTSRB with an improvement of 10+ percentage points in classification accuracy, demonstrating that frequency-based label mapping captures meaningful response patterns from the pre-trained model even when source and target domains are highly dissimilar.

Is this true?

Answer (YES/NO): NO